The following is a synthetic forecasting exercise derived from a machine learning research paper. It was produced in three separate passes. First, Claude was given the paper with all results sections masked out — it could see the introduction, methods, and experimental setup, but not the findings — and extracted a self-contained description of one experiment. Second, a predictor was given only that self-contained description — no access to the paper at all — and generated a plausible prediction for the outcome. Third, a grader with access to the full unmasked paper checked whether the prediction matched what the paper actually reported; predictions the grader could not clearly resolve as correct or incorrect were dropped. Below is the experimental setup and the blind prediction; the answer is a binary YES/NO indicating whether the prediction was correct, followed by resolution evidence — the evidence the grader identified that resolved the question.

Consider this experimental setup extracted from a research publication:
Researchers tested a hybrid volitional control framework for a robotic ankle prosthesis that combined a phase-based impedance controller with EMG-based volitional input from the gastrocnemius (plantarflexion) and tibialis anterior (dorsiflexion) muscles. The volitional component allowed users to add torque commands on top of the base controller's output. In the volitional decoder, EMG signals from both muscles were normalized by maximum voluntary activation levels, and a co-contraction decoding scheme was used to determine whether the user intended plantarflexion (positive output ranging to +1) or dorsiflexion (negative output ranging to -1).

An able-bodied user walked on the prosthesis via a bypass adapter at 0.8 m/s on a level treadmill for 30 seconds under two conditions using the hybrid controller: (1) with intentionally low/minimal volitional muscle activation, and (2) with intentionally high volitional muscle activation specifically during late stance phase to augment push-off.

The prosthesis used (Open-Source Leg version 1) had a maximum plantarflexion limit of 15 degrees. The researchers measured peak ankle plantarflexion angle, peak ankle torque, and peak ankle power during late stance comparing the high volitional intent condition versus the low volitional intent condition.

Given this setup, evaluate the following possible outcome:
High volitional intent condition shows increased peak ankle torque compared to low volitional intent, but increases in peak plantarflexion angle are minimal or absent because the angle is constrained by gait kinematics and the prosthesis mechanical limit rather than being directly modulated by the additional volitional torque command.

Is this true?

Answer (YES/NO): NO